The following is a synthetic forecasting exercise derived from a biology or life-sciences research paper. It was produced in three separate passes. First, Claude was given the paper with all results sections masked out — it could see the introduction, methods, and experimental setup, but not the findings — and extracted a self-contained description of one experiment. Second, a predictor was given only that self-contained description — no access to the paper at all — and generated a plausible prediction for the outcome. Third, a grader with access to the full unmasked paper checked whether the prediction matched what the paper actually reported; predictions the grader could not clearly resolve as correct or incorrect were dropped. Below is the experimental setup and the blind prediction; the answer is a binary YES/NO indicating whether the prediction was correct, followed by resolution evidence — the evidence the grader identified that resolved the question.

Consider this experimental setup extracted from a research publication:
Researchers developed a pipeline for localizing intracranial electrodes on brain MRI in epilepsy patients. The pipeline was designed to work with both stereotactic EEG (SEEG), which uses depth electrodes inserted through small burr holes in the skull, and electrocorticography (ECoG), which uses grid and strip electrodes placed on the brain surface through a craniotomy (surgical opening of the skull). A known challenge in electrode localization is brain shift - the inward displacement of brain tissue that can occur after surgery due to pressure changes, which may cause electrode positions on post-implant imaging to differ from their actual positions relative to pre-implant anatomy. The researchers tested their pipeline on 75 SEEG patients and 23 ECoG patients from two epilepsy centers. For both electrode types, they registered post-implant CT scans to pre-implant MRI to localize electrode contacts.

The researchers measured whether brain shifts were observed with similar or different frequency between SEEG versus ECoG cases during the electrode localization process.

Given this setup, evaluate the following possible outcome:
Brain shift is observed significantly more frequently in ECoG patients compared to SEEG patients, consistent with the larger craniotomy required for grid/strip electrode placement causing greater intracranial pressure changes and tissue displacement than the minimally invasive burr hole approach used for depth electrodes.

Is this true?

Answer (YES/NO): YES